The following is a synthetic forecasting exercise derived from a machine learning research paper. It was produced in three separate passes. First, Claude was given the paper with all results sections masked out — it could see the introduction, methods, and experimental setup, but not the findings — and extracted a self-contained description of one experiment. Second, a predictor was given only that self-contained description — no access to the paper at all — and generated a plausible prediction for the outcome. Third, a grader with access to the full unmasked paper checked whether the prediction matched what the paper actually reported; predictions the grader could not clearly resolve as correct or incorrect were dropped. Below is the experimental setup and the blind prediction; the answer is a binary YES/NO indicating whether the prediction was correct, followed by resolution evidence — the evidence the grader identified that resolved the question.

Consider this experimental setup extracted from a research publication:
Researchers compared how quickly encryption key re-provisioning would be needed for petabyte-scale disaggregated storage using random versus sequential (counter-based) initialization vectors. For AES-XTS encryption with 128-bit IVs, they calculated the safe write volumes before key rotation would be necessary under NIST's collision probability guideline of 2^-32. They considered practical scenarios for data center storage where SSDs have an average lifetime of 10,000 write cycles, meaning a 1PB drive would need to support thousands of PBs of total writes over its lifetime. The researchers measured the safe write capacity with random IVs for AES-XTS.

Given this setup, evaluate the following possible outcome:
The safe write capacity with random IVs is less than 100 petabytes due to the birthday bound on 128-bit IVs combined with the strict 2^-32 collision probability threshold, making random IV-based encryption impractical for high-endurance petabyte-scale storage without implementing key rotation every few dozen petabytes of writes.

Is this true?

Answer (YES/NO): NO